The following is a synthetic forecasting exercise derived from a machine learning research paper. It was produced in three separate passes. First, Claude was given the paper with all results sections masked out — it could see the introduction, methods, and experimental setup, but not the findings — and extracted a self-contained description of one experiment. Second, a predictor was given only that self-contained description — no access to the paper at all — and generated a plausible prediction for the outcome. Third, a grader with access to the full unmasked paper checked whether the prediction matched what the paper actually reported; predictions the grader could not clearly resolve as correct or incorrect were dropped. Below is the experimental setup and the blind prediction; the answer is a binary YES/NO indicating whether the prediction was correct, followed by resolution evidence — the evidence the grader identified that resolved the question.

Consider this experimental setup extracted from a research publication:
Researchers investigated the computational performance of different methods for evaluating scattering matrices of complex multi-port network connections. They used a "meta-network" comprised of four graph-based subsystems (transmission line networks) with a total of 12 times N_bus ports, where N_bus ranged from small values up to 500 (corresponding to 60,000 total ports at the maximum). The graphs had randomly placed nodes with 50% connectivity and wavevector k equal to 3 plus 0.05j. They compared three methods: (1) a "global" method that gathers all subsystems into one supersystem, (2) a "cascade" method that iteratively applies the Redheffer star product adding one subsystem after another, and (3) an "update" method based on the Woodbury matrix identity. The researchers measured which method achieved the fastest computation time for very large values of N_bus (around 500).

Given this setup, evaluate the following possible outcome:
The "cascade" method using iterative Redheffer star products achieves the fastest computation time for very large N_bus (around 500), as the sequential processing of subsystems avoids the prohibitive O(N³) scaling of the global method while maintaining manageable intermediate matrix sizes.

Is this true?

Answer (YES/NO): YES